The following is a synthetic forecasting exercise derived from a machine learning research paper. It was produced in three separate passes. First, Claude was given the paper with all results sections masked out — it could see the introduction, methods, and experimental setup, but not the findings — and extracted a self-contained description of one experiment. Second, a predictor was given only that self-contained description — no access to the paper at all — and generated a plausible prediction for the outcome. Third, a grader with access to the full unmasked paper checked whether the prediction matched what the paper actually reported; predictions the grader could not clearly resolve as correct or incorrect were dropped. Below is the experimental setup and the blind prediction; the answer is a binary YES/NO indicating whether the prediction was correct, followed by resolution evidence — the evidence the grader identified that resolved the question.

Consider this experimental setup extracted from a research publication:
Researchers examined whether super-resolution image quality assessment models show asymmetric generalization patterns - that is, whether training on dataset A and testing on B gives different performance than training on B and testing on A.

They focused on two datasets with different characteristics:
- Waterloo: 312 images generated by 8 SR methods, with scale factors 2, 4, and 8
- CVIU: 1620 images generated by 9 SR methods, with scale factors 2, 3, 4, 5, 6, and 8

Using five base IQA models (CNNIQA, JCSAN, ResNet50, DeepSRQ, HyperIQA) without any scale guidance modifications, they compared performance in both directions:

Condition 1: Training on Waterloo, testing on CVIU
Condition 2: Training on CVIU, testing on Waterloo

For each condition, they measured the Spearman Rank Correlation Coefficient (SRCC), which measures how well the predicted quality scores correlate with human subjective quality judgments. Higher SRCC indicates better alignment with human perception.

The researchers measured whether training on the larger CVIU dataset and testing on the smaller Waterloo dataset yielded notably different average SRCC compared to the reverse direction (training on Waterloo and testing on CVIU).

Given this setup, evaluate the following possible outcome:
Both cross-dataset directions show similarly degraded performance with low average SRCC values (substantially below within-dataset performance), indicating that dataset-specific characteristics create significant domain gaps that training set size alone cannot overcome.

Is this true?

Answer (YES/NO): NO